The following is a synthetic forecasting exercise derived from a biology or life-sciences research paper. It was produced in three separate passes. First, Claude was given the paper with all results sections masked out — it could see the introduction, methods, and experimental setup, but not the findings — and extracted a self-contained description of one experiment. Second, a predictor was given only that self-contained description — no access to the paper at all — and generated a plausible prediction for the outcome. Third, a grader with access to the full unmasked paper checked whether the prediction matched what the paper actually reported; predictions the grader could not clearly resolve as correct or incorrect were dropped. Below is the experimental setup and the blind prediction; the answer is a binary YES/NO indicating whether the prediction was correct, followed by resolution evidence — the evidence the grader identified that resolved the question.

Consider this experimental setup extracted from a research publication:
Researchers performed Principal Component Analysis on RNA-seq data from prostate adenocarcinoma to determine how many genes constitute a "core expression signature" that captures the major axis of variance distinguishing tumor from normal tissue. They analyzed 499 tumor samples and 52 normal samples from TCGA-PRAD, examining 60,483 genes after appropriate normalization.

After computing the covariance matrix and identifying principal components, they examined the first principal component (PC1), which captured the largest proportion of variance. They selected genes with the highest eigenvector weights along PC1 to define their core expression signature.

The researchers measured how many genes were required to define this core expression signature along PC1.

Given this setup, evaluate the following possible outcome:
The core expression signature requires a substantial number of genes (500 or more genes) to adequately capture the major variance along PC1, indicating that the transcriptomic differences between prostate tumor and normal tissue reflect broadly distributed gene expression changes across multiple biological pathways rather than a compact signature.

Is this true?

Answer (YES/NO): NO